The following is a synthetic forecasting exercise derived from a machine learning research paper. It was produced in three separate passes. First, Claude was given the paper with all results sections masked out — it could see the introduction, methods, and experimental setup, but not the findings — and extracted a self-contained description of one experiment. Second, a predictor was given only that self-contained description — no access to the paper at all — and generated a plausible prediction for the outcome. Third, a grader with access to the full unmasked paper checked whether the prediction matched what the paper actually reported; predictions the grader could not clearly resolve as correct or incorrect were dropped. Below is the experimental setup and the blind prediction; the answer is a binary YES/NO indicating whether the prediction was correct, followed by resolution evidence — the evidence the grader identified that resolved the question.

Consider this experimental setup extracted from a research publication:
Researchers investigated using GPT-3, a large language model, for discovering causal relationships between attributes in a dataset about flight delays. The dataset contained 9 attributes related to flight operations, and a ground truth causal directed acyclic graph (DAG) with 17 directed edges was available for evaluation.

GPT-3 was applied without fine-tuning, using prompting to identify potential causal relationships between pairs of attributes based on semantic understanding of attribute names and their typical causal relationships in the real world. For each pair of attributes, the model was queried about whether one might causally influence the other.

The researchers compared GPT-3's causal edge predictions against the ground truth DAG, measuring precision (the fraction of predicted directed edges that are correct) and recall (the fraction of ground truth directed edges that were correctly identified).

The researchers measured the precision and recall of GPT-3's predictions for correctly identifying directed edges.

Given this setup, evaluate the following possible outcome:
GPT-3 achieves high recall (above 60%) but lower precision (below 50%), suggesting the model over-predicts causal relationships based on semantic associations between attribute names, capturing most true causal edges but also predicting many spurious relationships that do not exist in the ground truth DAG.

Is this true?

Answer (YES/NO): NO